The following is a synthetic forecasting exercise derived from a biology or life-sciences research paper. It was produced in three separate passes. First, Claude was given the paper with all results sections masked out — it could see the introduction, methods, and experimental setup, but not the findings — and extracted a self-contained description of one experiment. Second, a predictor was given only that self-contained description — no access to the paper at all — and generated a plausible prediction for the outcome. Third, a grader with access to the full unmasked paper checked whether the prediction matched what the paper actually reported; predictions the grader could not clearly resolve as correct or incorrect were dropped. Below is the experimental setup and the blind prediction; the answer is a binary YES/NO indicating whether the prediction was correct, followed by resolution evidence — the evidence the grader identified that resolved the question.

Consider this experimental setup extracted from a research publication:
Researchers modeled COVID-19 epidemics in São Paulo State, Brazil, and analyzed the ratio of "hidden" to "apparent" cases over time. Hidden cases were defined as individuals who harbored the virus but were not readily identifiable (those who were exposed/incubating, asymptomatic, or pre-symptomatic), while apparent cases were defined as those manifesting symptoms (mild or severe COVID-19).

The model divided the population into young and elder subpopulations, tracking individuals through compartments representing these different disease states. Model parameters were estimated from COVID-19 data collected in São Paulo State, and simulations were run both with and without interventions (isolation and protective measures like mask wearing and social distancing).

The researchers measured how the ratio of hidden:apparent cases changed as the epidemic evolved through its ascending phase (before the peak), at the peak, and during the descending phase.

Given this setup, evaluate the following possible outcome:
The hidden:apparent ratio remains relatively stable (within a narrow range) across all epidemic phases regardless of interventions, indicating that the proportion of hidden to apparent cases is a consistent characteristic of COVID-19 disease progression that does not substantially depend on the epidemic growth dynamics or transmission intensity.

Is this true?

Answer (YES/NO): NO